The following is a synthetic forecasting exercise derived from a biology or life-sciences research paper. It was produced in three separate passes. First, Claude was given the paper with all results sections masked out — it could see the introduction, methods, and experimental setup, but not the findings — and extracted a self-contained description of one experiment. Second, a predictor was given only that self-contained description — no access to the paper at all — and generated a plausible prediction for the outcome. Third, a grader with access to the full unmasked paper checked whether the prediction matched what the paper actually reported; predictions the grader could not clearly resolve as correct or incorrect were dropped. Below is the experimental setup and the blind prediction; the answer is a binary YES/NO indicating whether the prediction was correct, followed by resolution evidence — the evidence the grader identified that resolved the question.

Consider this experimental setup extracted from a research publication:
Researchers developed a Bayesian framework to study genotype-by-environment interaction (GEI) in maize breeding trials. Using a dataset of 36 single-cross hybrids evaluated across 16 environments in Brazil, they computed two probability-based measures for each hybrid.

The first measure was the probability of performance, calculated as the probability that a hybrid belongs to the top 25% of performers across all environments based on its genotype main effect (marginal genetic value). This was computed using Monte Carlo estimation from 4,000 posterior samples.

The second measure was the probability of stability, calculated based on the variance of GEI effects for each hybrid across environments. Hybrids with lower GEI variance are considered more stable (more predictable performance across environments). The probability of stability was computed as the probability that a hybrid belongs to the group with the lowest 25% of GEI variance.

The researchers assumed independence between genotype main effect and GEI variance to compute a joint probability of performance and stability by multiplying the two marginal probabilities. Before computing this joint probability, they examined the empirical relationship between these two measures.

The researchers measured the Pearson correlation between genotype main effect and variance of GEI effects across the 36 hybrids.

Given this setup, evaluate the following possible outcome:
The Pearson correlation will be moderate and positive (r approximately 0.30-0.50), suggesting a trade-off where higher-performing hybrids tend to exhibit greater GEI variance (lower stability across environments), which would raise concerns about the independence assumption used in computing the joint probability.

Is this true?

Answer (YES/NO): NO